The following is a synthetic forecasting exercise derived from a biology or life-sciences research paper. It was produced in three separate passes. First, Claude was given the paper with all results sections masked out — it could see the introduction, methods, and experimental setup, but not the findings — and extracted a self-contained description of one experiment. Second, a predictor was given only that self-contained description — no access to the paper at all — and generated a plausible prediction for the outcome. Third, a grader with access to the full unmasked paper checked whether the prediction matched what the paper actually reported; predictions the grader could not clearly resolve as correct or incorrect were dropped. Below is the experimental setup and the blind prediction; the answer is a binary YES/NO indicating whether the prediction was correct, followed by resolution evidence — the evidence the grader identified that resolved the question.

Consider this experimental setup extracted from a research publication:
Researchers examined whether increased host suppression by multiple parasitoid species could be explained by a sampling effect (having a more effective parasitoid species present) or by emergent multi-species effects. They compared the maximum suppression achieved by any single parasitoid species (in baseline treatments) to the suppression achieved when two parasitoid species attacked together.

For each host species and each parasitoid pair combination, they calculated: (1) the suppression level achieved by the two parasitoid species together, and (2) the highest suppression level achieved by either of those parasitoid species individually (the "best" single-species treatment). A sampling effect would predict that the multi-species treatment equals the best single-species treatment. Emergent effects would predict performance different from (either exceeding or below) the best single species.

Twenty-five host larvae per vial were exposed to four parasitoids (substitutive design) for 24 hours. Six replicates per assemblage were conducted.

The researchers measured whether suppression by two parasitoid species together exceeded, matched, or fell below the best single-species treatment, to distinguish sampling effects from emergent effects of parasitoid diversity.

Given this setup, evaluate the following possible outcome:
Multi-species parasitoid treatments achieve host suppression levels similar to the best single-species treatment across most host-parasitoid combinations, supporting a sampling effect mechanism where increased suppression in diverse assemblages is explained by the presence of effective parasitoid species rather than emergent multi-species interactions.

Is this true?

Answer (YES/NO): NO